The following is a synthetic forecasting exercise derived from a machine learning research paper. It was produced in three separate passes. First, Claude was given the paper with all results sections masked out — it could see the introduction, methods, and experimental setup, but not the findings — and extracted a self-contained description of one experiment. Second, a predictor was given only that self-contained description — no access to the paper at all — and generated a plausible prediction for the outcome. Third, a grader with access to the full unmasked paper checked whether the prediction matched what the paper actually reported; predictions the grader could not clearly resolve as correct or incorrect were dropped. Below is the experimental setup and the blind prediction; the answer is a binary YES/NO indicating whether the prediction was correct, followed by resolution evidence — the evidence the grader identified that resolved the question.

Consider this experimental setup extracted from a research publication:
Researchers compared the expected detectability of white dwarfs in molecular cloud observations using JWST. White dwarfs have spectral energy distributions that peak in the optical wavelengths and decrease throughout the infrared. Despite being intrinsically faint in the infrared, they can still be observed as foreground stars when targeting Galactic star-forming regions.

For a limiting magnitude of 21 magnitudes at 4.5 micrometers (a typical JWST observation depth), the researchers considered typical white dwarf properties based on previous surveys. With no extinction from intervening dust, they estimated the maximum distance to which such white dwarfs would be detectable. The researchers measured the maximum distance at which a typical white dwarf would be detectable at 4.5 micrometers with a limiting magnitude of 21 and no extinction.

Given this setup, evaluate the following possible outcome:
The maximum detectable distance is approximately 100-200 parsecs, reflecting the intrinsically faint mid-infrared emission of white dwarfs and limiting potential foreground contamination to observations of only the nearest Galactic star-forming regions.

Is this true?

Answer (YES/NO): NO